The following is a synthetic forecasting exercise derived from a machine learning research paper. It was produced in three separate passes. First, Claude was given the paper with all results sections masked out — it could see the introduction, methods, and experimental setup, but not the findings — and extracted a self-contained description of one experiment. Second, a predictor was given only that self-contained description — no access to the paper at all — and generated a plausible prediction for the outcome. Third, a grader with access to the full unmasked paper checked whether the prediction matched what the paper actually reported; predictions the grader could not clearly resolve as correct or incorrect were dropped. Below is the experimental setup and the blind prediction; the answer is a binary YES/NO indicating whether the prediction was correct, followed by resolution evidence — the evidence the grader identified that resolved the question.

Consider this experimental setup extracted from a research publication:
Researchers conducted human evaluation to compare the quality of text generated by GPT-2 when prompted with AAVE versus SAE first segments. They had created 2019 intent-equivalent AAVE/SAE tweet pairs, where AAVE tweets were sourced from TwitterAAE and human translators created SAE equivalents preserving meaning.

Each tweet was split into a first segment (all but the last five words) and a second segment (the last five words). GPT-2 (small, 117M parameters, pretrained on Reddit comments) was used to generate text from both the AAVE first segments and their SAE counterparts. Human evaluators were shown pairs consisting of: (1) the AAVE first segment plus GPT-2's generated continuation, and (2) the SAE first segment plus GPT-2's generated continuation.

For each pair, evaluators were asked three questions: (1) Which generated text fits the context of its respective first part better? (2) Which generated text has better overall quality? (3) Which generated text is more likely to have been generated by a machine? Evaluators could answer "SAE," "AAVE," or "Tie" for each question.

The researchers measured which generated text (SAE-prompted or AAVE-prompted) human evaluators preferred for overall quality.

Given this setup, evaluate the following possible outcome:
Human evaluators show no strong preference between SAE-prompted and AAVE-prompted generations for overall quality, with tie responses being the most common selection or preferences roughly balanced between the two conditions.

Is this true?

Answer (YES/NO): NO